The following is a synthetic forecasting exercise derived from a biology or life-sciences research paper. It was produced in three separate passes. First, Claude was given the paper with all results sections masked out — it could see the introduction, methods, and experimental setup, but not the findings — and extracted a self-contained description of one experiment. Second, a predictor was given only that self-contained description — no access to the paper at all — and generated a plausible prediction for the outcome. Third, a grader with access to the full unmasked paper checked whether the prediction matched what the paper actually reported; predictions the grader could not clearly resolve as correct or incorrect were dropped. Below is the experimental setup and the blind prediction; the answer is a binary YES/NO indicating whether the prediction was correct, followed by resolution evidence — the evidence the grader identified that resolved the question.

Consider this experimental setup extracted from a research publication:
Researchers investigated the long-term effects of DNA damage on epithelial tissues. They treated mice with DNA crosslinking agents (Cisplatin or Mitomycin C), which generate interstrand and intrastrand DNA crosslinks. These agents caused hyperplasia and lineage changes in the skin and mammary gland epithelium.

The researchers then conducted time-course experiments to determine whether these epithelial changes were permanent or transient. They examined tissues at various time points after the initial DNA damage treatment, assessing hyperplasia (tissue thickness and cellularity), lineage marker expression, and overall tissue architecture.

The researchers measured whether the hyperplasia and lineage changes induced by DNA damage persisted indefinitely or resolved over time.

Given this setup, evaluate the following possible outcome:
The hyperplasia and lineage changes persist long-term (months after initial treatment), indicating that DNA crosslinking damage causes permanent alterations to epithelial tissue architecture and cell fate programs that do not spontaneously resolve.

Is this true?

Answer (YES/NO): NO